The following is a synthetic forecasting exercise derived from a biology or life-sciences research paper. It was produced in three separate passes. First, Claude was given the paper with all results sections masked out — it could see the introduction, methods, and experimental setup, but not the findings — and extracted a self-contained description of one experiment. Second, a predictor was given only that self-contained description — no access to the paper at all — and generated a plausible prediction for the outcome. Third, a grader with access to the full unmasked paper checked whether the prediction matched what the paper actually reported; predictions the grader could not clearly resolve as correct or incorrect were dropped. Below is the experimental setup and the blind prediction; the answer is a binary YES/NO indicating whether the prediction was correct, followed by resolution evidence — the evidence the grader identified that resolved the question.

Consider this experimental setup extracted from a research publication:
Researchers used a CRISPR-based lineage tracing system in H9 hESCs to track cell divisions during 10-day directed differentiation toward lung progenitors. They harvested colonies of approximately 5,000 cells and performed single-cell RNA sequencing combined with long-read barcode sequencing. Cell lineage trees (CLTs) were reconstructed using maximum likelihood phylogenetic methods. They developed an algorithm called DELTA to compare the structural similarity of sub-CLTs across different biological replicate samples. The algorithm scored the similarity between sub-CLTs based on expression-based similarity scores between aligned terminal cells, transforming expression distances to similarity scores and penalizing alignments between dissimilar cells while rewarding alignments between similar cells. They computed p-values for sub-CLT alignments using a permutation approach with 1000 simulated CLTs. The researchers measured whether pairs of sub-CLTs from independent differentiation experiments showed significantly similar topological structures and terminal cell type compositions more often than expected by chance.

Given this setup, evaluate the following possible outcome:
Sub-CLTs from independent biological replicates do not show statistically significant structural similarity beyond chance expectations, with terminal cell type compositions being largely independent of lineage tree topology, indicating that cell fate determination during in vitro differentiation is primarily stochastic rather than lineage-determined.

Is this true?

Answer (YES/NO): NO